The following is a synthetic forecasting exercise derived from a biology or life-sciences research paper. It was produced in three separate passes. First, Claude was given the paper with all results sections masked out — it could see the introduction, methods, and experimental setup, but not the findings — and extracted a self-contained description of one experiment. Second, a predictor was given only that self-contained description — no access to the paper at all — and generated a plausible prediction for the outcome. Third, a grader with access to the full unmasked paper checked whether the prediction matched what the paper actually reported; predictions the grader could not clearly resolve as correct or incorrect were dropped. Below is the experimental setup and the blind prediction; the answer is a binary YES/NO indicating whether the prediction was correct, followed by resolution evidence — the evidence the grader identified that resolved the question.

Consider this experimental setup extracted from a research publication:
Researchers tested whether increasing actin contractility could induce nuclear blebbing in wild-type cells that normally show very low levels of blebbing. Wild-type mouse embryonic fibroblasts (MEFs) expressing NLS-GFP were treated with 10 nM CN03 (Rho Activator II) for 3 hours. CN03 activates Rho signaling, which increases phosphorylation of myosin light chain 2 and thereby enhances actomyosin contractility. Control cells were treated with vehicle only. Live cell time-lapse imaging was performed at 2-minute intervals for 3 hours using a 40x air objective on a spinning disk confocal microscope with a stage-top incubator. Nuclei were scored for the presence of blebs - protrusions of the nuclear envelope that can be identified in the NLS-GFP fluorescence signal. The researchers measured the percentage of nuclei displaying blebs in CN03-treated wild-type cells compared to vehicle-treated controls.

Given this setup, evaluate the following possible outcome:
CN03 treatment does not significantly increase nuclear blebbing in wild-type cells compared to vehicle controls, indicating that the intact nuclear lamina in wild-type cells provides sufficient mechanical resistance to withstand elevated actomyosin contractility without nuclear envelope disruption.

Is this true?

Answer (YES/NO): NO